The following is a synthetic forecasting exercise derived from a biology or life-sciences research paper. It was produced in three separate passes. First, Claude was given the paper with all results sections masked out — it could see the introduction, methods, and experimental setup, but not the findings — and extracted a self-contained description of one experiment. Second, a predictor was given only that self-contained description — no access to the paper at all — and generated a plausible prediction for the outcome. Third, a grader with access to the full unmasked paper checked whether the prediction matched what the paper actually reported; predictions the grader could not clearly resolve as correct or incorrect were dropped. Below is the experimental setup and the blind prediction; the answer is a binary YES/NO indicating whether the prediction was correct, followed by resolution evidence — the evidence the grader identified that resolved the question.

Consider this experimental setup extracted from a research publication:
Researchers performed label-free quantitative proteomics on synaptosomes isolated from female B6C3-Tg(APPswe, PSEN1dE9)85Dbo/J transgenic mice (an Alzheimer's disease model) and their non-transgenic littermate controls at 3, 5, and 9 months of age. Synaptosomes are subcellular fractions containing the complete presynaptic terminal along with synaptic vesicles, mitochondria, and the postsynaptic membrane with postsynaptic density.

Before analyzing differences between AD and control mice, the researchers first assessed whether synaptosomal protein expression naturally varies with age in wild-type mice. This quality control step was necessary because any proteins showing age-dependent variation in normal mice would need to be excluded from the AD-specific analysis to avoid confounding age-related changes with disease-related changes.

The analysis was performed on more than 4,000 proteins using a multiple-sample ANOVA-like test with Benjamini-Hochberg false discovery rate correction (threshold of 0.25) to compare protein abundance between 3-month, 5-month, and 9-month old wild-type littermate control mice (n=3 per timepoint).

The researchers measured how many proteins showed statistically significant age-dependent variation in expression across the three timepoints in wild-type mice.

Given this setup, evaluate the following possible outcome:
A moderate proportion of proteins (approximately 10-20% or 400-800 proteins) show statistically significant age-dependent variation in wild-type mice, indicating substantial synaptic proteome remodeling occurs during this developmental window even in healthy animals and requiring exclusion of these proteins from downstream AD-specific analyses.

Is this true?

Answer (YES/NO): NO